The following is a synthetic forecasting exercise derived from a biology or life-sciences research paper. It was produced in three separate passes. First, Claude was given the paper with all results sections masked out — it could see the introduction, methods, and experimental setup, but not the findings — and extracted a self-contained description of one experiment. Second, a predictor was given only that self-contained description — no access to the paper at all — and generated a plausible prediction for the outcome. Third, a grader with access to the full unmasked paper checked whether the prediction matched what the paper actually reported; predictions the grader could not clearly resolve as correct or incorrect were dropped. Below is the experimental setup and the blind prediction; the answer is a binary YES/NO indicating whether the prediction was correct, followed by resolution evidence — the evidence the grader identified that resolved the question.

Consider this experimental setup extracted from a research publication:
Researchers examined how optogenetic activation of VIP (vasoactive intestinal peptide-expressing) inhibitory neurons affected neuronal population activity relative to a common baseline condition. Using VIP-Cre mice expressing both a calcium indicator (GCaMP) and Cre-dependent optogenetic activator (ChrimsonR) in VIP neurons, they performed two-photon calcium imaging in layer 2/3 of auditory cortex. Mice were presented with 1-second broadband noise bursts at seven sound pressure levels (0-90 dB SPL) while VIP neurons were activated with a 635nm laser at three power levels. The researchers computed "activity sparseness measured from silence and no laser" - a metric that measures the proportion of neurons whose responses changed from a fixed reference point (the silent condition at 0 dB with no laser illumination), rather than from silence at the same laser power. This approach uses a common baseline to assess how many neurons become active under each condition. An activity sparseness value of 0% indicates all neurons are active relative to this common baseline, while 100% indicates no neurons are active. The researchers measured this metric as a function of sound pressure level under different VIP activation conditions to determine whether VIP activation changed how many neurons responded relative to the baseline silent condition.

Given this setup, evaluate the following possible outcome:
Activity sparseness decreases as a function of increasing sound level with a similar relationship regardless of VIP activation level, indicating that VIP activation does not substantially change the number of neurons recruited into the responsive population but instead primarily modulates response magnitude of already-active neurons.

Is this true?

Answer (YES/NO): NO